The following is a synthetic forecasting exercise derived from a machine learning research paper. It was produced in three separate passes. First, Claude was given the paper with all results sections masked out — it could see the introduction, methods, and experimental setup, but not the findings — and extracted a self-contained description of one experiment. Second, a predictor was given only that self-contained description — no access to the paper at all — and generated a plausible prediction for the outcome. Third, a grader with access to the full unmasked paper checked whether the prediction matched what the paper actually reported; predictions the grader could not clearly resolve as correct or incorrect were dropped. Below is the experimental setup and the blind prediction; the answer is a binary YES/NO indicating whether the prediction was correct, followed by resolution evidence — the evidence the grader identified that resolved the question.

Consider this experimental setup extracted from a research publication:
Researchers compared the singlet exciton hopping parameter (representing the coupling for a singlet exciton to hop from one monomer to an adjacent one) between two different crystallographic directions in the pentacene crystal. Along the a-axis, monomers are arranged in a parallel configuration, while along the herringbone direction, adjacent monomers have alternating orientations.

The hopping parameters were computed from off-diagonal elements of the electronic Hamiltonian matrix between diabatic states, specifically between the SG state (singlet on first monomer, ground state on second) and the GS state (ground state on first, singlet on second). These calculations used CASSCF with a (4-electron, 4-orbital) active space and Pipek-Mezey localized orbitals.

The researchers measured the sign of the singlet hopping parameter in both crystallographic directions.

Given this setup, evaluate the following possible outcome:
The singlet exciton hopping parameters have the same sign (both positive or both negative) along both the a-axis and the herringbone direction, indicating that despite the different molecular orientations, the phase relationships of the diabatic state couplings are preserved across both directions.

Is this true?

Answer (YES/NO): NO